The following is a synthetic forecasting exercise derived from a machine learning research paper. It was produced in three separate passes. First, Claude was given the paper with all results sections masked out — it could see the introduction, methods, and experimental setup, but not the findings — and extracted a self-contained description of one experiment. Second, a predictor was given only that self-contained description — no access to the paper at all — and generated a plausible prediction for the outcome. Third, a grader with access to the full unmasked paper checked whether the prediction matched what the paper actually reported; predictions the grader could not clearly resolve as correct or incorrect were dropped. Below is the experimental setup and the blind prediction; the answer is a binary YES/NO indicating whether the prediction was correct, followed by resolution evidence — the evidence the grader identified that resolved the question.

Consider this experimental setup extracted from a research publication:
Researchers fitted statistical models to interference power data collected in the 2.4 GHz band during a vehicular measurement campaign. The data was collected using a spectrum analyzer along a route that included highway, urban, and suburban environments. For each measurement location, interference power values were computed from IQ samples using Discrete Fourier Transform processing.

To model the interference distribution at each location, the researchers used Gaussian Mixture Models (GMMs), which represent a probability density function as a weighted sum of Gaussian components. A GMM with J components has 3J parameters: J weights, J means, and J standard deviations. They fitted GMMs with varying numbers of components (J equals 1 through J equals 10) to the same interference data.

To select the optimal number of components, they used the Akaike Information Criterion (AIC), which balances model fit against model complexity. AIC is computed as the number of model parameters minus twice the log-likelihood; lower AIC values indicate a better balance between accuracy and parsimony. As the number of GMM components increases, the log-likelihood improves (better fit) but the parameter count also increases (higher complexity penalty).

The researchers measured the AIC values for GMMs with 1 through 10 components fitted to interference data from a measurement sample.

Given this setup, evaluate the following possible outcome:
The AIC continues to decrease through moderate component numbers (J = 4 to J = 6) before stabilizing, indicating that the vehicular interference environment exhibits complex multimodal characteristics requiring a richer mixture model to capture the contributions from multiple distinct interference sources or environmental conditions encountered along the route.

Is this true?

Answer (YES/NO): NO